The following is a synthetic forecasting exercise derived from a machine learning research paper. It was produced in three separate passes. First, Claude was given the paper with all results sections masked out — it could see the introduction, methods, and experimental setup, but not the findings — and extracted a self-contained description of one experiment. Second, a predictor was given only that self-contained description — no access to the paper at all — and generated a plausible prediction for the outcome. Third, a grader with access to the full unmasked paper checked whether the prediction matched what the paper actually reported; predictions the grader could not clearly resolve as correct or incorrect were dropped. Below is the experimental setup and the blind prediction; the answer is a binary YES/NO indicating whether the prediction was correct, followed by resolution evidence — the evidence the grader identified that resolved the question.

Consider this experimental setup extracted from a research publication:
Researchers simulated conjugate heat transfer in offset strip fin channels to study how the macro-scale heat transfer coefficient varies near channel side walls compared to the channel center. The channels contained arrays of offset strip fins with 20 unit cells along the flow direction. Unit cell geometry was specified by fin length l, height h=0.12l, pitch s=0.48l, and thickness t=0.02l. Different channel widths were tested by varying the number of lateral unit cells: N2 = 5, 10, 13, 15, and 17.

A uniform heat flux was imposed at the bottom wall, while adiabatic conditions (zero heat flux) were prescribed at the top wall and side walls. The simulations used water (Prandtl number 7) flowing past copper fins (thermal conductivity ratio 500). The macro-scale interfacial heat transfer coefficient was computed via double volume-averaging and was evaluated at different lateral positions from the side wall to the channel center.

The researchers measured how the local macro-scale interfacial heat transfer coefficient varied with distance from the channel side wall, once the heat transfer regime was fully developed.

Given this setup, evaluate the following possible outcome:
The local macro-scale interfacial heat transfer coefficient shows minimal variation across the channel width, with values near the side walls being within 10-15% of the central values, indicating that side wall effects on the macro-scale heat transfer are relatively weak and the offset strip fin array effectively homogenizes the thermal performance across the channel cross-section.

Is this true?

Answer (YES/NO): NO